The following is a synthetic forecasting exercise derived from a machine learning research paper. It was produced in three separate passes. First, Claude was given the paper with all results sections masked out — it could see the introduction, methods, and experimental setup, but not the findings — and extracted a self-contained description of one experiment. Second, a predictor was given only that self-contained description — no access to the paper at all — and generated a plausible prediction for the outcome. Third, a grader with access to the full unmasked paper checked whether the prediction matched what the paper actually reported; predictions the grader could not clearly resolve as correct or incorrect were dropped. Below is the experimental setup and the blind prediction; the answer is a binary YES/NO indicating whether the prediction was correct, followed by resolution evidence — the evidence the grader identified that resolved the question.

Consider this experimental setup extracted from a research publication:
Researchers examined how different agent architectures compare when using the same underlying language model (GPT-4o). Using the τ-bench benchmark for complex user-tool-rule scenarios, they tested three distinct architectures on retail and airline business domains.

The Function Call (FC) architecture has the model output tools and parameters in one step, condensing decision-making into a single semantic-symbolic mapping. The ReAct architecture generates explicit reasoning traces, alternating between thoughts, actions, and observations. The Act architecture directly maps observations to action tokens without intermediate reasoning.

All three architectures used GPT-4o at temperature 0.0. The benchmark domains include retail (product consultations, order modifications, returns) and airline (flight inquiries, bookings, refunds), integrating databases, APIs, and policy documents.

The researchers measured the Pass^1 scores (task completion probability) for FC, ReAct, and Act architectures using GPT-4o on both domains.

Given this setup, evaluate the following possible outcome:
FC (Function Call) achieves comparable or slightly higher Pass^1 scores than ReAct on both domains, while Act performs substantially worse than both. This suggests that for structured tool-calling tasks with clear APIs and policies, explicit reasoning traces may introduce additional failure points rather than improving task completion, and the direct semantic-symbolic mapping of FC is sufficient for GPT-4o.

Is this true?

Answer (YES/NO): NO